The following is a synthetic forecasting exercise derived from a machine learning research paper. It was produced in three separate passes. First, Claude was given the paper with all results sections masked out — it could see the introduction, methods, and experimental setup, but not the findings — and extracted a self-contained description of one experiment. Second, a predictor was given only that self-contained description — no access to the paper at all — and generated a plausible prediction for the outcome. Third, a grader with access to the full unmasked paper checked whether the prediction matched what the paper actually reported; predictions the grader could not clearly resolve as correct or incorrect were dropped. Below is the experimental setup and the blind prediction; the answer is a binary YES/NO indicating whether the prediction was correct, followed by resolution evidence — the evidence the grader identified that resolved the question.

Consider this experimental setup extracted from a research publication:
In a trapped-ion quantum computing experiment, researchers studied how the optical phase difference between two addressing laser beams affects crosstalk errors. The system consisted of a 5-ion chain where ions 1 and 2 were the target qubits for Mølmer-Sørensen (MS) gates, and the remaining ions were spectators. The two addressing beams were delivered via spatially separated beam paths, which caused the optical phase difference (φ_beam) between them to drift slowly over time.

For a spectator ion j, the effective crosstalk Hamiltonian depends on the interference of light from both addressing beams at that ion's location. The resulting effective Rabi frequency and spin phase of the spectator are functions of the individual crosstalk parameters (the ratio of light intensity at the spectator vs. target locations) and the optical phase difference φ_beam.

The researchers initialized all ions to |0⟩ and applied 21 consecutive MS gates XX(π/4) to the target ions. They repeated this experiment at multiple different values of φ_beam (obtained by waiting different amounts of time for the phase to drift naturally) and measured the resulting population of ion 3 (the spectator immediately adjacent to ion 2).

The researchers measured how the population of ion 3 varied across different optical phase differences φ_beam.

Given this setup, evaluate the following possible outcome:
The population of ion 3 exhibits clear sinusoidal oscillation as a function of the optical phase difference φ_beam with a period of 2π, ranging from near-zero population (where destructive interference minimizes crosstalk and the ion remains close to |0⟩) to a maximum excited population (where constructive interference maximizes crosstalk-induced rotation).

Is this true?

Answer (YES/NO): NO